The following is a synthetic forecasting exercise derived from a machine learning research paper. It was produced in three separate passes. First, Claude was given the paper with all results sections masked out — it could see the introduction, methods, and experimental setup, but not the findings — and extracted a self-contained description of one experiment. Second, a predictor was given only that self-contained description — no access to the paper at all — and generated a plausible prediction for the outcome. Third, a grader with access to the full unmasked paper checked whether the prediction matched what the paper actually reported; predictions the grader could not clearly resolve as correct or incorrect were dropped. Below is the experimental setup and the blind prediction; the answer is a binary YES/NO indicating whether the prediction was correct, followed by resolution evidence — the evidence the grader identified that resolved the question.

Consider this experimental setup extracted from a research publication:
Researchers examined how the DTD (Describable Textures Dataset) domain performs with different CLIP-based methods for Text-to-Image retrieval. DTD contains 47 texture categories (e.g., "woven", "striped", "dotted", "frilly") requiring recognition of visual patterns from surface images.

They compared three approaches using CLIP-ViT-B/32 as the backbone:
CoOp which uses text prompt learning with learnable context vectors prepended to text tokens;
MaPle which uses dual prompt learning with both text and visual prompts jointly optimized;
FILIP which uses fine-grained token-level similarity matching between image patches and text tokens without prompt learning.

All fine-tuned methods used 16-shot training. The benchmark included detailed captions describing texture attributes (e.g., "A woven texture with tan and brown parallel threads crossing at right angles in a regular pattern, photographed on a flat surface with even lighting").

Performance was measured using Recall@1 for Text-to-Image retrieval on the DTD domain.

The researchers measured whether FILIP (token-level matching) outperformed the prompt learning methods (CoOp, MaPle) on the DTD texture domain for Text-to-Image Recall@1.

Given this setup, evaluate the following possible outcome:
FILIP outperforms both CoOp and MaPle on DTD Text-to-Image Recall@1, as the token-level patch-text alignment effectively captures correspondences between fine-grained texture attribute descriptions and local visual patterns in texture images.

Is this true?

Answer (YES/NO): YES